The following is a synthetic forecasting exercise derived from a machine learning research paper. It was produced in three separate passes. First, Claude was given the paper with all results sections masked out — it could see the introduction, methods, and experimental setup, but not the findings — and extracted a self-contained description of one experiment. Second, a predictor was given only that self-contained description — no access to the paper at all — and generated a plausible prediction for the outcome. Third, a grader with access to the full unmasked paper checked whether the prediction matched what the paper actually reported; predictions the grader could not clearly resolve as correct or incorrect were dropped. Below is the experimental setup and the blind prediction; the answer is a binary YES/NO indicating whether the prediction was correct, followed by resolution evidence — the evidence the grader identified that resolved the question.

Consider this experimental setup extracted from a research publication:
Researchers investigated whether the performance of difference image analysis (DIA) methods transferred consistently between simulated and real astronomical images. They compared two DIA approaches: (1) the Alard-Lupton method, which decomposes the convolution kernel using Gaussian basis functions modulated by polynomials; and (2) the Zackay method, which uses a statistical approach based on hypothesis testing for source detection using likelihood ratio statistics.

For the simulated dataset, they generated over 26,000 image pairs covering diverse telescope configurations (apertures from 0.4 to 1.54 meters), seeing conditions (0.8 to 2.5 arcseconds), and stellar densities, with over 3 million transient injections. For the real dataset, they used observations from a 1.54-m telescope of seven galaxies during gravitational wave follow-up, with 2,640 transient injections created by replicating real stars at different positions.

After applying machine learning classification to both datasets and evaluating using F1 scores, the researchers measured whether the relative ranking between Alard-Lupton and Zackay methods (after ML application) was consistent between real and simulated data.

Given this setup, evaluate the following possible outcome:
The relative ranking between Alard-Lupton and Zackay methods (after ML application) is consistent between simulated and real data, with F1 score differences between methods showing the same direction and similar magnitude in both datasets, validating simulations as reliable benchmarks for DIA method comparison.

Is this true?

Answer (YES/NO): NO